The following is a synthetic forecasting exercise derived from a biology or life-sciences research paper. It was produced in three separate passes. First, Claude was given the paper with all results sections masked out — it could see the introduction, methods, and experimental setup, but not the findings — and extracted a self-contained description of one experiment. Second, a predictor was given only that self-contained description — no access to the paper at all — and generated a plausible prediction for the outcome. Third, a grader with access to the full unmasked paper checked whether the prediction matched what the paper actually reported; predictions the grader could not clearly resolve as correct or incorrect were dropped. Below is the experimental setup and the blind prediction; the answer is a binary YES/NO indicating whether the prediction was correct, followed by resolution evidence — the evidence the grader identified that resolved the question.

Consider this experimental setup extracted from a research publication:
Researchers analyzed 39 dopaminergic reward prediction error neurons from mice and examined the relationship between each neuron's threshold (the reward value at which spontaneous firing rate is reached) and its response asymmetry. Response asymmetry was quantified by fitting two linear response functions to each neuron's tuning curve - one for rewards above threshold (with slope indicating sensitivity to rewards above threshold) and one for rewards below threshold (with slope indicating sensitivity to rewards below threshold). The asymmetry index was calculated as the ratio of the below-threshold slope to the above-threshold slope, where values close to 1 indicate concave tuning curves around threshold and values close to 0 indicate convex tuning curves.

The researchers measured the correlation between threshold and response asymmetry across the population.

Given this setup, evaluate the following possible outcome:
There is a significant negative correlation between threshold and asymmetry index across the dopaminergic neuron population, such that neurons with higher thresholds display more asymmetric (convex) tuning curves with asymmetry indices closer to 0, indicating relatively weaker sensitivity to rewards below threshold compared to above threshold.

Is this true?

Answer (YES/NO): NO